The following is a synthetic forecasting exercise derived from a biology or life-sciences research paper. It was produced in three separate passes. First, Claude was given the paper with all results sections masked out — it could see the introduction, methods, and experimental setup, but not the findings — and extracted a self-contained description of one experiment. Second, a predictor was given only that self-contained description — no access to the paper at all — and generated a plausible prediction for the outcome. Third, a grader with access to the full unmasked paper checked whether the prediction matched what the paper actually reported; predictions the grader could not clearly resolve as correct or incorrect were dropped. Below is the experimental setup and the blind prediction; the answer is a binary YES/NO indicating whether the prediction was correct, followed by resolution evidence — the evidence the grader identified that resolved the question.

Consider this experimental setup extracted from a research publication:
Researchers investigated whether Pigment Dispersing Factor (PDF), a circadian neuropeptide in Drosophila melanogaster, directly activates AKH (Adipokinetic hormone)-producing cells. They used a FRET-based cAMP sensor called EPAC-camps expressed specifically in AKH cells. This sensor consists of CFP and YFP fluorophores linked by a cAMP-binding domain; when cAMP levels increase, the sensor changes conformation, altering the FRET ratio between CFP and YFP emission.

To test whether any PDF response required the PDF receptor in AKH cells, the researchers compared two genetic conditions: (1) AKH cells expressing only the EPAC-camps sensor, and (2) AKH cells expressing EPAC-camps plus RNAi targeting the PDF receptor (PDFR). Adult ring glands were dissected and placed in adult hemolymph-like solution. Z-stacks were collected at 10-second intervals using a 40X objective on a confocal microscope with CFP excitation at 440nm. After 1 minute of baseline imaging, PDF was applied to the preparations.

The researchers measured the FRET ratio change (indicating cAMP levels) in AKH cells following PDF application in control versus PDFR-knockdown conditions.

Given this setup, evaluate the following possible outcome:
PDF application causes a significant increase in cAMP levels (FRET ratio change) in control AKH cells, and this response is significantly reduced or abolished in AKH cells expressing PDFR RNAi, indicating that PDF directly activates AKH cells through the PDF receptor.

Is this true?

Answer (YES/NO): YES